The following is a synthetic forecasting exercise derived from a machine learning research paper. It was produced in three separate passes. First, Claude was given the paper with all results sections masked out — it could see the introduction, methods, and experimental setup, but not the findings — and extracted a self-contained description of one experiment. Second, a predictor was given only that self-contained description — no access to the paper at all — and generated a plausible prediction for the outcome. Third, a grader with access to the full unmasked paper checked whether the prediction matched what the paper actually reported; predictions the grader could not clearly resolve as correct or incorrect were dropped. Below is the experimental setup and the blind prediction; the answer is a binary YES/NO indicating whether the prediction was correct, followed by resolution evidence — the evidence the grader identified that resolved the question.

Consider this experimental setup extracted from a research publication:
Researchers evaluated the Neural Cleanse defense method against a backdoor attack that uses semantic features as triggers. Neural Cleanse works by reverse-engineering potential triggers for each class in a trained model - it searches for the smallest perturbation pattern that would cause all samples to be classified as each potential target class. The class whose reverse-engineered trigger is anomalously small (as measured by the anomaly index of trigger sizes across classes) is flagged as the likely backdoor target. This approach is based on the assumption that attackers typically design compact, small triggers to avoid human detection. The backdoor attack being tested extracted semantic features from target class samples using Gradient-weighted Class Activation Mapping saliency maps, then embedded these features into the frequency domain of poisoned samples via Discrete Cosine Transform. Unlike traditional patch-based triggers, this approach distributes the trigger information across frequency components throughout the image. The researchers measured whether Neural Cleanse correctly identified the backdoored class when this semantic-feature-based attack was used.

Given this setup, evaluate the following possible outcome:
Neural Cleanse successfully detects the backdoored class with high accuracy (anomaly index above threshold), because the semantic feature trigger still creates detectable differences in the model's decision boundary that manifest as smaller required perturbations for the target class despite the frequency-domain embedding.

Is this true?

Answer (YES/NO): NO